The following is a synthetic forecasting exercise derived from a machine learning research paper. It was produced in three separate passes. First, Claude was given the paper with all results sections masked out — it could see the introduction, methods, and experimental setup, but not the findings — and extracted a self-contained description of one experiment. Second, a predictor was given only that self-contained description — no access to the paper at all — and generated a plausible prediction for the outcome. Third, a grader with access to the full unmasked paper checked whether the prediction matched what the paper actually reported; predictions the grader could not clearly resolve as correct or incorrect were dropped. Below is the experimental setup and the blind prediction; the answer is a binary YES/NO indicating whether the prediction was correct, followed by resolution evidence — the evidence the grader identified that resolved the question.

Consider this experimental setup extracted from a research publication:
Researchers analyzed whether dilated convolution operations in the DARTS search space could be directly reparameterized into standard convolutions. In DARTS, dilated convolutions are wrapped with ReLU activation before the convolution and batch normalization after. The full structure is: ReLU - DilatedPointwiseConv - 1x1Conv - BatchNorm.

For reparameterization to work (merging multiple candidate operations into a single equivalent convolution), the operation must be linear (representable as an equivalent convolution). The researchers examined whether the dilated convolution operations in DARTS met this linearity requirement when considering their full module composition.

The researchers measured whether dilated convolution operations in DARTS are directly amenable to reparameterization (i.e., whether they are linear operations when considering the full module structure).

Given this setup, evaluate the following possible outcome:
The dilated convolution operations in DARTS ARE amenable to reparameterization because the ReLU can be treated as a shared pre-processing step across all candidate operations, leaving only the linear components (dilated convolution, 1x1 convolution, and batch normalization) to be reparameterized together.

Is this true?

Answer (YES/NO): NO